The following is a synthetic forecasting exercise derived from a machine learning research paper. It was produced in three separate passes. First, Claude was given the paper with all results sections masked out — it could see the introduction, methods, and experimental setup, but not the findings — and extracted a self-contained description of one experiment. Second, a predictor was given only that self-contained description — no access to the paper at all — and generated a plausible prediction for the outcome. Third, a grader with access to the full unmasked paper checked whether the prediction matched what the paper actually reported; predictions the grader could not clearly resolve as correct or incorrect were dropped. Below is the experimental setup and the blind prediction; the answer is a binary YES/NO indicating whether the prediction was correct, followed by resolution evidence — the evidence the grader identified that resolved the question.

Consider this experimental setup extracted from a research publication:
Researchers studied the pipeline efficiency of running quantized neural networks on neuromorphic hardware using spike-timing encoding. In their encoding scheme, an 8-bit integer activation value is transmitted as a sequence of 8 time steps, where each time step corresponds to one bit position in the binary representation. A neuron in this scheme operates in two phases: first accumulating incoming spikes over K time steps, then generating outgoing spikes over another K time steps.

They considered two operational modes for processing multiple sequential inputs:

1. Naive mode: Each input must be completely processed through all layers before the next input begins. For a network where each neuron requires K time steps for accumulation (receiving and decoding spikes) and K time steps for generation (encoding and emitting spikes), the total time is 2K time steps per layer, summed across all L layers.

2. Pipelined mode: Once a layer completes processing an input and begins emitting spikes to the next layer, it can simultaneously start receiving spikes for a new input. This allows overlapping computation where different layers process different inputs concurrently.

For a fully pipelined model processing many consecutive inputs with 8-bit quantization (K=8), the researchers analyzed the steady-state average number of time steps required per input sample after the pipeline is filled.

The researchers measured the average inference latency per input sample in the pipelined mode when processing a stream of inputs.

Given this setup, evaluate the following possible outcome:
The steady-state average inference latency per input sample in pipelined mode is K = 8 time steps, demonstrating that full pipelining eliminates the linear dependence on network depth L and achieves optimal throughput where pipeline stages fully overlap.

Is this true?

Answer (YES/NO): YES